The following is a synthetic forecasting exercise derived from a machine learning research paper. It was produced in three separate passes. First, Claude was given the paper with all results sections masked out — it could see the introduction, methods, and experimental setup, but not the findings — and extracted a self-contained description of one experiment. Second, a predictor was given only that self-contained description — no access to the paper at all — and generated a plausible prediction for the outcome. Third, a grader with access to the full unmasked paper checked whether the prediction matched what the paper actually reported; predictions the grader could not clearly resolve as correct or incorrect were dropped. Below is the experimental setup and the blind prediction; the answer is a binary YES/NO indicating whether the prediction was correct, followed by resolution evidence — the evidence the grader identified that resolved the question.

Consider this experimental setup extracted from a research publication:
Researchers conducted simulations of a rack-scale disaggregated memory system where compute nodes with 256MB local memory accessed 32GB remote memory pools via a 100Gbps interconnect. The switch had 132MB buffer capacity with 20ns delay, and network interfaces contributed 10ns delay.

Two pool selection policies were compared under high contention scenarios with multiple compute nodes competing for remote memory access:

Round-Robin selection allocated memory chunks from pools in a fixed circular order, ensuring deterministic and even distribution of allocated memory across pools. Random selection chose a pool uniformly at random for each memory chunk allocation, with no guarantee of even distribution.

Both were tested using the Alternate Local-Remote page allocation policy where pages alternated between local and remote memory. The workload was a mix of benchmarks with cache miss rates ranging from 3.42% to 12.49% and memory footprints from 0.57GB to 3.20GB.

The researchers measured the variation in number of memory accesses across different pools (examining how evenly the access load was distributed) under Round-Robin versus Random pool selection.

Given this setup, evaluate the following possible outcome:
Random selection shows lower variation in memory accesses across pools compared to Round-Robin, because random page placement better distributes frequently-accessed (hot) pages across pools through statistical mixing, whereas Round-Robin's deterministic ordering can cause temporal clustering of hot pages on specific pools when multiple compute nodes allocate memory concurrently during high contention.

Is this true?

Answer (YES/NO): NO